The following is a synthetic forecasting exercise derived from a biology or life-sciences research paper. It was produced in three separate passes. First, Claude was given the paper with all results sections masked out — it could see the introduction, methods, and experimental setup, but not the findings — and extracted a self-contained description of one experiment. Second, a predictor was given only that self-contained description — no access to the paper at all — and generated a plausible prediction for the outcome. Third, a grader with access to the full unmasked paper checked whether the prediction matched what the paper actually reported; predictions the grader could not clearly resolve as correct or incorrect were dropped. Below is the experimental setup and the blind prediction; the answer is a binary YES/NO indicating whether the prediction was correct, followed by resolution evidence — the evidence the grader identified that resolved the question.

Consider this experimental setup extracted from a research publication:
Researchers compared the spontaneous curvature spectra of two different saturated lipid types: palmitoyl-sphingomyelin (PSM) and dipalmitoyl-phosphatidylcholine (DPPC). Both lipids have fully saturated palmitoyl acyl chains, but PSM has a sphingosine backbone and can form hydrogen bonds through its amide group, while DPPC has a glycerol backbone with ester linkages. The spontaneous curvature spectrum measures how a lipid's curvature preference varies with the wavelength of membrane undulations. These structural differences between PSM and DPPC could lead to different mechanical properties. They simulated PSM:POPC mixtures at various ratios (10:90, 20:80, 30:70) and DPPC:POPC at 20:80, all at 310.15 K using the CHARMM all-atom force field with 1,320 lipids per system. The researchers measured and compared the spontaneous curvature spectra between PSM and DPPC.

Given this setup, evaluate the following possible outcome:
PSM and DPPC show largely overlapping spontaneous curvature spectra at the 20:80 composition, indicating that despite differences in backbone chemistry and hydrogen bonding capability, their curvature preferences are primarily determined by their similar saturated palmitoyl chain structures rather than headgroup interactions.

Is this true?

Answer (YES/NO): NO